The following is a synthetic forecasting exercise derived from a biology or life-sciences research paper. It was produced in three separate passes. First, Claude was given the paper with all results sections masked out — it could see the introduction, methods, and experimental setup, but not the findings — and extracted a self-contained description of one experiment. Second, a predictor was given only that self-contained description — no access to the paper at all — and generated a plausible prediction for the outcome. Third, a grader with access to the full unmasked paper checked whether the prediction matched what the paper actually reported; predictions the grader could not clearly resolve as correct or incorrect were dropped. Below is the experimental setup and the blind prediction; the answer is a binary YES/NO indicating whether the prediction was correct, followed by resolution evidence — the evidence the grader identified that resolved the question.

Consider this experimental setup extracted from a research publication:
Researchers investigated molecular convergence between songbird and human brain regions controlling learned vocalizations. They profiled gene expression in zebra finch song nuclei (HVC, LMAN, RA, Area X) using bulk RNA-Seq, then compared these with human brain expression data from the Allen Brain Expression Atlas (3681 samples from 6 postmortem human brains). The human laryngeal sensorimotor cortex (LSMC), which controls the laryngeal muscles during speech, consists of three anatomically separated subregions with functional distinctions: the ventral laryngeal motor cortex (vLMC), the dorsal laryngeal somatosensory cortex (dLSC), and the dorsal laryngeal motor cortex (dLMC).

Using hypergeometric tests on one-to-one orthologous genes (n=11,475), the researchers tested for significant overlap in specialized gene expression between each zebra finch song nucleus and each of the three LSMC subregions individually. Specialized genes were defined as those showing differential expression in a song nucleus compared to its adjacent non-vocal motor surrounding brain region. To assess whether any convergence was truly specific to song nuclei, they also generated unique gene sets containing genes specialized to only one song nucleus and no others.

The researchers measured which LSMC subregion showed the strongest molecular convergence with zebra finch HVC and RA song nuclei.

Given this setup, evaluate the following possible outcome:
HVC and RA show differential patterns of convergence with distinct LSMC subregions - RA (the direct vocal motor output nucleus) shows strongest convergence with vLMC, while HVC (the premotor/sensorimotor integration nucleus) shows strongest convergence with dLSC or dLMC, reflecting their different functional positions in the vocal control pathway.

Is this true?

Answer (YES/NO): NO